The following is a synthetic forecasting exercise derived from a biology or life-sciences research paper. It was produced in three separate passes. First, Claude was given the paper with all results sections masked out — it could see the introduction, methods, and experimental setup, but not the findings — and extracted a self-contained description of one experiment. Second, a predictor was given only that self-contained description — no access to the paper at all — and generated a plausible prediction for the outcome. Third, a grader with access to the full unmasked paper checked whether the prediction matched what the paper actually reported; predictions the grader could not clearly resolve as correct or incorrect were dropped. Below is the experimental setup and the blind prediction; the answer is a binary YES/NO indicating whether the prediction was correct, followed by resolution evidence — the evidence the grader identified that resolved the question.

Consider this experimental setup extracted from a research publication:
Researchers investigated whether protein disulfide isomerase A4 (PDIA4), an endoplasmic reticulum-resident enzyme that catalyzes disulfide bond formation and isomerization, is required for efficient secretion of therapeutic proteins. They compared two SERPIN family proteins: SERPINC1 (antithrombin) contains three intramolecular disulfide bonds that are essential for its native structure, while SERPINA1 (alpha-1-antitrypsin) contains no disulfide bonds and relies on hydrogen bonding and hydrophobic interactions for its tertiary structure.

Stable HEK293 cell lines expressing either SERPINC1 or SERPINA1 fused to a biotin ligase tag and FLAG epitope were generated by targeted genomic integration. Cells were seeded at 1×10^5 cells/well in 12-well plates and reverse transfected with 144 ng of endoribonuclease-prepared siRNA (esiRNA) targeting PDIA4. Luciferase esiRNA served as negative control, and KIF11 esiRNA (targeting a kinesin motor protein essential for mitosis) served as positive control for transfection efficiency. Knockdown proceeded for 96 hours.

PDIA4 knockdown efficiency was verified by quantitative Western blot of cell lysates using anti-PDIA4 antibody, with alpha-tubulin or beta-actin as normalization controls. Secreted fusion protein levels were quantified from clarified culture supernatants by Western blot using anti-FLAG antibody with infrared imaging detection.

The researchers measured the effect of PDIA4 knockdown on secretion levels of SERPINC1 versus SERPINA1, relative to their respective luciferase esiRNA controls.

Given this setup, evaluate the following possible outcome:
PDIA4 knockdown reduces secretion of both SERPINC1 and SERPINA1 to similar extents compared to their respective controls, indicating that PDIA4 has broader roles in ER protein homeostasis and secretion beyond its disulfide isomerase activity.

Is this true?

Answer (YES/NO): NO